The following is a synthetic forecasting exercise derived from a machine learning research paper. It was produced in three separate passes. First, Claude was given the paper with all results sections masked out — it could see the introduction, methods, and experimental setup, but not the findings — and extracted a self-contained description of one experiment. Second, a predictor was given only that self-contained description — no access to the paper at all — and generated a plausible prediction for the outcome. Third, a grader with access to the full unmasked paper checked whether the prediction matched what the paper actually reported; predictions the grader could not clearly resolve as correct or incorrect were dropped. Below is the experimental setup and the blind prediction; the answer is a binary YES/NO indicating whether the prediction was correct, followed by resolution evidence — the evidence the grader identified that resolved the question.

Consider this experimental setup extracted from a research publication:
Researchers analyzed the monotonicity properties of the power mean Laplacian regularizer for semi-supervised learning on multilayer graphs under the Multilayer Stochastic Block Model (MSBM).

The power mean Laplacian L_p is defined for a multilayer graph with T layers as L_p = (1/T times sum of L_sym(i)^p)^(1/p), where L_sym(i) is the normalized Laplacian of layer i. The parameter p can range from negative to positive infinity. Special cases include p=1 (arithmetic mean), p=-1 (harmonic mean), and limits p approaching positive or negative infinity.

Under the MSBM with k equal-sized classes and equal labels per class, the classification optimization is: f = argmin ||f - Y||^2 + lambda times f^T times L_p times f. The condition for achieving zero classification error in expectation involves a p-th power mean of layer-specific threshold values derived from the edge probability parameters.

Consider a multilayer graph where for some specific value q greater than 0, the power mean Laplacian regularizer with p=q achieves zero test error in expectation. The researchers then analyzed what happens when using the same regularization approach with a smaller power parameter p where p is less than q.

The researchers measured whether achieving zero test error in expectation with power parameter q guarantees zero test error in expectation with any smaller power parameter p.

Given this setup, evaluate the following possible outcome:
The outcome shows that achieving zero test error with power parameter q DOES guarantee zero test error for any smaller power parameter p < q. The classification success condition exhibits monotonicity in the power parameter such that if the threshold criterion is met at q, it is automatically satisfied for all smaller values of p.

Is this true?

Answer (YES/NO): YES